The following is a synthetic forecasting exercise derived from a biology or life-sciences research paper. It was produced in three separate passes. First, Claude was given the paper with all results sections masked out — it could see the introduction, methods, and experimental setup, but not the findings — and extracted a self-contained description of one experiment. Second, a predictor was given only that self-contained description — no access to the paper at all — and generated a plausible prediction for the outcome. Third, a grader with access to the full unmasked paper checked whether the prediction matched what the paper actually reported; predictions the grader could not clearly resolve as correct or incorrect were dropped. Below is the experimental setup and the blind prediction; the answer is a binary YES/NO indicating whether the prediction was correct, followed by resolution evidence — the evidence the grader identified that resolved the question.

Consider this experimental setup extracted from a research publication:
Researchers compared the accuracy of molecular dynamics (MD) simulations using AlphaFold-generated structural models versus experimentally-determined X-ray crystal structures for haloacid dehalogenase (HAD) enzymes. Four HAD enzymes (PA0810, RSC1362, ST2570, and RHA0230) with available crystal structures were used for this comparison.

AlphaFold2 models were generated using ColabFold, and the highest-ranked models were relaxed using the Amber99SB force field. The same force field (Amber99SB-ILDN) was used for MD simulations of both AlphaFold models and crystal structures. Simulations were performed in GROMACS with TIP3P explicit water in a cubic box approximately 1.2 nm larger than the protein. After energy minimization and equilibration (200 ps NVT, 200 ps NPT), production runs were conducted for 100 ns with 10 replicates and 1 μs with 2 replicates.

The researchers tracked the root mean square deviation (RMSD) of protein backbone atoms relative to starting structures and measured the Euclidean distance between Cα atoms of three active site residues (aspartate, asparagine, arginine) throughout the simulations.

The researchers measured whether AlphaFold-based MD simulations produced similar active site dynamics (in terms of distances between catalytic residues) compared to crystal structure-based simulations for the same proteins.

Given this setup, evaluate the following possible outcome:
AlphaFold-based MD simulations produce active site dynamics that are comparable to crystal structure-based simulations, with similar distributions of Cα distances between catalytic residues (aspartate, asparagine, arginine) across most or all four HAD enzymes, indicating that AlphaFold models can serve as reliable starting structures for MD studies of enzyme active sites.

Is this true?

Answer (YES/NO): YES